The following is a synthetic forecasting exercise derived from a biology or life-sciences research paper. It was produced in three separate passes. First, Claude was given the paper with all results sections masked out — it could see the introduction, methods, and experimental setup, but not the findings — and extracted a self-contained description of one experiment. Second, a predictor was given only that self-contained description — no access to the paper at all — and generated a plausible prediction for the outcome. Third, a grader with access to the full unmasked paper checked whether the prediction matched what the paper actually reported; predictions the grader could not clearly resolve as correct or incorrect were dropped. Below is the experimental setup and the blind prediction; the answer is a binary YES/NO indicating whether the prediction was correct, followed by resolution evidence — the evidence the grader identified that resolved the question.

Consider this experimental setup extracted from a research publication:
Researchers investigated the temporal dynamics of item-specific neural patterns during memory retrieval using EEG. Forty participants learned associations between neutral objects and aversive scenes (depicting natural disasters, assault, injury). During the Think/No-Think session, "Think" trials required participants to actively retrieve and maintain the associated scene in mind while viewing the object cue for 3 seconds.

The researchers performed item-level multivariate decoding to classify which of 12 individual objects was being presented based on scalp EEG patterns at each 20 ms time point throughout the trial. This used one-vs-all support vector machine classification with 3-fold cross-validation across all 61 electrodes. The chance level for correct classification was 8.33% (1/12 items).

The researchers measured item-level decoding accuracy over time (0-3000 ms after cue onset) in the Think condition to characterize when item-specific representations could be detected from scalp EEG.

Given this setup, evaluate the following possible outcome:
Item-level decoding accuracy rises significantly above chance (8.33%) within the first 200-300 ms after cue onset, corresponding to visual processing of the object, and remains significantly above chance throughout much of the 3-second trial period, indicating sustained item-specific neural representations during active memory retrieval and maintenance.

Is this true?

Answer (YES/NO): YES